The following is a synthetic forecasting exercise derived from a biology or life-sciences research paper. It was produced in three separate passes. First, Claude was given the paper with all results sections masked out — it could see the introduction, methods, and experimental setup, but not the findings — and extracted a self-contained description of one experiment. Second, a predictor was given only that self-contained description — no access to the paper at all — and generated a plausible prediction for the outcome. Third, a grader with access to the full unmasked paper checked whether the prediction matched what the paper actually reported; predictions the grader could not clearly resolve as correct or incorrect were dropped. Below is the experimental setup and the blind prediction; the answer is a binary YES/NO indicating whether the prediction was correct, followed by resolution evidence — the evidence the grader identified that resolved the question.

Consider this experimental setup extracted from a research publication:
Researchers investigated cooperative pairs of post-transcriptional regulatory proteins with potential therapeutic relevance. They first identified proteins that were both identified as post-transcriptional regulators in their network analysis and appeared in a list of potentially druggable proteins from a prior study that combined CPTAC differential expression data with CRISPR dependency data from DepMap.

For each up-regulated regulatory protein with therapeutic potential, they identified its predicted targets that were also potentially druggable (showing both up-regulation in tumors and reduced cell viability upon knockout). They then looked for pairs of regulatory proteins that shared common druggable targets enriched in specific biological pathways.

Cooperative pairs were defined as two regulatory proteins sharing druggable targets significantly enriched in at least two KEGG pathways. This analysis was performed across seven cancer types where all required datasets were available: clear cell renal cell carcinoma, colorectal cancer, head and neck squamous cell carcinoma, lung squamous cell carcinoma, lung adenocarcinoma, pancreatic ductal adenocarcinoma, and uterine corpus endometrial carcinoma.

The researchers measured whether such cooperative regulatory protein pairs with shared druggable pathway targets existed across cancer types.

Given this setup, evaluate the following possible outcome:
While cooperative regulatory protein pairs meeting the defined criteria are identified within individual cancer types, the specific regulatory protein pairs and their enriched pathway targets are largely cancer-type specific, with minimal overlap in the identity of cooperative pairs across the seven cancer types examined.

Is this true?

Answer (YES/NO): YES